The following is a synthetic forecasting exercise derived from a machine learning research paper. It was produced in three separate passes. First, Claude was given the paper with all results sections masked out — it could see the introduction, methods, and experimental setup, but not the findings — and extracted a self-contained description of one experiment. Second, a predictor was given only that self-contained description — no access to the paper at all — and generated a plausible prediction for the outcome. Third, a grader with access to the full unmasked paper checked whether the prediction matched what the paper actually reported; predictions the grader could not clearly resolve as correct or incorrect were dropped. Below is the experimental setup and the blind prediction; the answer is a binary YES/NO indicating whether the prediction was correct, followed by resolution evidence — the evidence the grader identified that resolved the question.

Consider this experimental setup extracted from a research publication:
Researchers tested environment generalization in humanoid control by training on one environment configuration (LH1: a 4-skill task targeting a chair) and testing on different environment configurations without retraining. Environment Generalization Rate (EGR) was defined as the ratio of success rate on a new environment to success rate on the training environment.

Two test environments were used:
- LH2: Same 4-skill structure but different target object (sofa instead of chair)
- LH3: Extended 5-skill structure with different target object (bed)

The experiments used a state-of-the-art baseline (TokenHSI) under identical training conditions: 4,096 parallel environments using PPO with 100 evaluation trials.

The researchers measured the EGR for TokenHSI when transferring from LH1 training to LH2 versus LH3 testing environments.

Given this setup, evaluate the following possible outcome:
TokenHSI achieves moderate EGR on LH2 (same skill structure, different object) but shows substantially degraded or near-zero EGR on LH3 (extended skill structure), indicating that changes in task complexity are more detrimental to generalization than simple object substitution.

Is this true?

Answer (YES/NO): NO